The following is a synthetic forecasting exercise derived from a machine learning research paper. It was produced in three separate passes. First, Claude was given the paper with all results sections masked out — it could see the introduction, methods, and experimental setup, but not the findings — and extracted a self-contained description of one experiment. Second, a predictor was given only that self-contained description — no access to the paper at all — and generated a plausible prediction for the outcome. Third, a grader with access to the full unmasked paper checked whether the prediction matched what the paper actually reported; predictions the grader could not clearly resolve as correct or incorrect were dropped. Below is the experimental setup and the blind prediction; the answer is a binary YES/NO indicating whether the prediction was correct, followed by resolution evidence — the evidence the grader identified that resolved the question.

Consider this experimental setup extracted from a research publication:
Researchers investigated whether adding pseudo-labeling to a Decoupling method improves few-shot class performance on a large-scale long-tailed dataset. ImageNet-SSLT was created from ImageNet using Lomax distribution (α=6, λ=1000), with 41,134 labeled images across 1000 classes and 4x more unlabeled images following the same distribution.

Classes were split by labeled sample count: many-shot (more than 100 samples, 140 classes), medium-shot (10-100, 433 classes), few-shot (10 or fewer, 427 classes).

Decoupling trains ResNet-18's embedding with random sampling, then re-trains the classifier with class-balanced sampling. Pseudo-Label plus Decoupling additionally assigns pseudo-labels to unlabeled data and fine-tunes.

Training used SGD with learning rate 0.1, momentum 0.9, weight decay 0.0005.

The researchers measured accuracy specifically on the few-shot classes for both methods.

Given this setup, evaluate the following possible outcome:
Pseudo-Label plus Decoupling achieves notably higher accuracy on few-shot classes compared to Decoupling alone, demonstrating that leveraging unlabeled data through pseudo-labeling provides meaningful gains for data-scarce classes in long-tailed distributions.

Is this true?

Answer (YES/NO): NO